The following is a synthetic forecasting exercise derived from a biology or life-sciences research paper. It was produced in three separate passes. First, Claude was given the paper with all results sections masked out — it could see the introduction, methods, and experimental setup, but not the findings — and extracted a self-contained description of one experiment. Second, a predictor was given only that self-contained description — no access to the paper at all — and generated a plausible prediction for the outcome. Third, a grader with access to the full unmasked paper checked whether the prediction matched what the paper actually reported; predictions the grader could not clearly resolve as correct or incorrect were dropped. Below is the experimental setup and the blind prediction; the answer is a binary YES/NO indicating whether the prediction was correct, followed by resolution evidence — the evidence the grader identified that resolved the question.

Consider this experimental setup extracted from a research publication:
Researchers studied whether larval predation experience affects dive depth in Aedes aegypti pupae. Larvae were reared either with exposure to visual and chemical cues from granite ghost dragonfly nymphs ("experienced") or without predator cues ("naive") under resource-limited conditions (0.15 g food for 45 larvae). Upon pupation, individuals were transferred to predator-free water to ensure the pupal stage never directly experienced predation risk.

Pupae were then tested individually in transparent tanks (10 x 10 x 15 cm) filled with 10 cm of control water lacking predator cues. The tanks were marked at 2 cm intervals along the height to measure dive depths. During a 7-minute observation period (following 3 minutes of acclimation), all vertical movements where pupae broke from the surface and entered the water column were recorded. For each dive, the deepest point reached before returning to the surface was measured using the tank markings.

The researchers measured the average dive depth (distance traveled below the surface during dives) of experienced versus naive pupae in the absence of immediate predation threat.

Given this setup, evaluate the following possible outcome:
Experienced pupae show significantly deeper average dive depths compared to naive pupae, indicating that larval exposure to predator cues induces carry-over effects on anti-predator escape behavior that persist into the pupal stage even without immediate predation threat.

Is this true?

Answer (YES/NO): NO